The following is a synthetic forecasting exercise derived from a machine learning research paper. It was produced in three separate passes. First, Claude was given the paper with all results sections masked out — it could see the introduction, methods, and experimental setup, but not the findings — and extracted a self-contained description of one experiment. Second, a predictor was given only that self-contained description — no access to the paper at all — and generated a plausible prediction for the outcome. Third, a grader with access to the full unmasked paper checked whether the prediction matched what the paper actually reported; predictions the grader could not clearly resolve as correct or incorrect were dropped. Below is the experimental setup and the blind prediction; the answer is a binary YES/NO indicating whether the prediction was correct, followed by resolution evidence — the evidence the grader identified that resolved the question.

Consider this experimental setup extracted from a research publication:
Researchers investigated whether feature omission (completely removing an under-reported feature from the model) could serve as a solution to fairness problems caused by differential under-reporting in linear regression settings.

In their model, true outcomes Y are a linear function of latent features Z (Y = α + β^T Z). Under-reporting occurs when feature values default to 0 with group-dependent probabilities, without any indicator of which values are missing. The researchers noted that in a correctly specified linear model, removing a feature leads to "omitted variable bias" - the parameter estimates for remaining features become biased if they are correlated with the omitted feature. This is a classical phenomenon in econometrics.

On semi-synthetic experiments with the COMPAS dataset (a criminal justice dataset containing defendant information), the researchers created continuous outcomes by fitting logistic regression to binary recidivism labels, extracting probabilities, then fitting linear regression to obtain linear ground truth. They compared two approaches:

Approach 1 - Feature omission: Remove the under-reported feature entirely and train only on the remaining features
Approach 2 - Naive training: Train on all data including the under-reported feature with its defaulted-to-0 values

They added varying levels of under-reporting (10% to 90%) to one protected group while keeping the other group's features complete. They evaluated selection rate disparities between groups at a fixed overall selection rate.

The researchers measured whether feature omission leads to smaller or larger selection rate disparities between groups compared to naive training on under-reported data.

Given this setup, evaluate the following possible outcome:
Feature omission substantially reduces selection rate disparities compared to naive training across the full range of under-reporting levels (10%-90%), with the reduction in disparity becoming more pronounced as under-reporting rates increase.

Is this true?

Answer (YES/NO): NO